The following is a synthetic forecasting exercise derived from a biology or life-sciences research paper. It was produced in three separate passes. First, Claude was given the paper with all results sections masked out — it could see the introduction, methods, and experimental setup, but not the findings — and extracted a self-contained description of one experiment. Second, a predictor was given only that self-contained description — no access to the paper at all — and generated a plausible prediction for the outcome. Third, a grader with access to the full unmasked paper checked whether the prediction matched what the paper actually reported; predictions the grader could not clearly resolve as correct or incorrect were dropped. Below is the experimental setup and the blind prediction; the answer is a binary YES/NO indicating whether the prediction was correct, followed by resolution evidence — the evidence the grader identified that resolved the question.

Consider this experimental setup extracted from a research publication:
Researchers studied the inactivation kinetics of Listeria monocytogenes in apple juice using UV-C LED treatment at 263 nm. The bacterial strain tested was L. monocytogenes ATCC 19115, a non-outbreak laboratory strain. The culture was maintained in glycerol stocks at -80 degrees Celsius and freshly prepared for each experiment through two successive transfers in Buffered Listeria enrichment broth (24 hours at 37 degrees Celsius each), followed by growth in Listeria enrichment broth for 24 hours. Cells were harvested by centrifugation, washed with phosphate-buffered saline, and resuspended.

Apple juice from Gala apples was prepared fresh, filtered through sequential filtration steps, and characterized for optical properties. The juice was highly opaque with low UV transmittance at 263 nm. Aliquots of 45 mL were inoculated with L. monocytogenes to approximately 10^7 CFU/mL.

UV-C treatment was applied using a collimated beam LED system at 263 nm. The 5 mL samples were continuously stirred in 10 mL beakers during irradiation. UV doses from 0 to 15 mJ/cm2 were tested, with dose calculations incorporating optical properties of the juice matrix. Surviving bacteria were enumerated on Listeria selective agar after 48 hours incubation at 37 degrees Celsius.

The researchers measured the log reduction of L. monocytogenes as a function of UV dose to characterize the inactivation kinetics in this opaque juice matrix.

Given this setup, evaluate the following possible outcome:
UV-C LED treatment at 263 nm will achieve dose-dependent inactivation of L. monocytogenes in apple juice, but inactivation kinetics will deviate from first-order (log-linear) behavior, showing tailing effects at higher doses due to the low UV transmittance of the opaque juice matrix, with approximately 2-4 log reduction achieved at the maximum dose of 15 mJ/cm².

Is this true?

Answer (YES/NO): NO